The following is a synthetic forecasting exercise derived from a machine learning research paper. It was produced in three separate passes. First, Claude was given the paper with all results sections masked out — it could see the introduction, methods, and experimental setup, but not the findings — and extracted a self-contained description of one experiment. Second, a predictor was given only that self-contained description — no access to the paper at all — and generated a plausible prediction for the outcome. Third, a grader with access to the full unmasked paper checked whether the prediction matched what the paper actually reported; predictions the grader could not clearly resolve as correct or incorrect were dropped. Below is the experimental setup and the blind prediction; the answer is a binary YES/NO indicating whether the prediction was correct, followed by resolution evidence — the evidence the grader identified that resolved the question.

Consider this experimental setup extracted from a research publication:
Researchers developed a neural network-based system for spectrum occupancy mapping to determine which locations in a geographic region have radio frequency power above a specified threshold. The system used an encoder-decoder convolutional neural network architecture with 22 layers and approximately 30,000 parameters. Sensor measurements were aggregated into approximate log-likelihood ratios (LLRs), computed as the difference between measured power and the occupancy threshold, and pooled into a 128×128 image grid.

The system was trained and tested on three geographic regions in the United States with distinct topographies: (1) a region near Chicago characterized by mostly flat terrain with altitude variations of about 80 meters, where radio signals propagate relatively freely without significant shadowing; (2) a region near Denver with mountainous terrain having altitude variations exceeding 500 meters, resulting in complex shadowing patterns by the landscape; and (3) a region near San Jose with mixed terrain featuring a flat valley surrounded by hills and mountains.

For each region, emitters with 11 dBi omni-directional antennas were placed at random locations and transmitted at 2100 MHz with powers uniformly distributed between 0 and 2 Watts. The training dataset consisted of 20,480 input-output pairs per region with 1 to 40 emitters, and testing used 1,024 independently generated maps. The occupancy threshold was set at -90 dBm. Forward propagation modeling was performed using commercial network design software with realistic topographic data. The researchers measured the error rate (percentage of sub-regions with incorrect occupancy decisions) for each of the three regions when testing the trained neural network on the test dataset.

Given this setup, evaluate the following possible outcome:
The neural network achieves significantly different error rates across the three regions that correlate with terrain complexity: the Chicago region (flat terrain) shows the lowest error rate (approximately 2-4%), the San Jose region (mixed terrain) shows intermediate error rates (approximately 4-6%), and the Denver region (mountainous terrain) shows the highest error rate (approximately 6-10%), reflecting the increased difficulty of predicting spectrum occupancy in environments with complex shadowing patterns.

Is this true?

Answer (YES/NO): NO